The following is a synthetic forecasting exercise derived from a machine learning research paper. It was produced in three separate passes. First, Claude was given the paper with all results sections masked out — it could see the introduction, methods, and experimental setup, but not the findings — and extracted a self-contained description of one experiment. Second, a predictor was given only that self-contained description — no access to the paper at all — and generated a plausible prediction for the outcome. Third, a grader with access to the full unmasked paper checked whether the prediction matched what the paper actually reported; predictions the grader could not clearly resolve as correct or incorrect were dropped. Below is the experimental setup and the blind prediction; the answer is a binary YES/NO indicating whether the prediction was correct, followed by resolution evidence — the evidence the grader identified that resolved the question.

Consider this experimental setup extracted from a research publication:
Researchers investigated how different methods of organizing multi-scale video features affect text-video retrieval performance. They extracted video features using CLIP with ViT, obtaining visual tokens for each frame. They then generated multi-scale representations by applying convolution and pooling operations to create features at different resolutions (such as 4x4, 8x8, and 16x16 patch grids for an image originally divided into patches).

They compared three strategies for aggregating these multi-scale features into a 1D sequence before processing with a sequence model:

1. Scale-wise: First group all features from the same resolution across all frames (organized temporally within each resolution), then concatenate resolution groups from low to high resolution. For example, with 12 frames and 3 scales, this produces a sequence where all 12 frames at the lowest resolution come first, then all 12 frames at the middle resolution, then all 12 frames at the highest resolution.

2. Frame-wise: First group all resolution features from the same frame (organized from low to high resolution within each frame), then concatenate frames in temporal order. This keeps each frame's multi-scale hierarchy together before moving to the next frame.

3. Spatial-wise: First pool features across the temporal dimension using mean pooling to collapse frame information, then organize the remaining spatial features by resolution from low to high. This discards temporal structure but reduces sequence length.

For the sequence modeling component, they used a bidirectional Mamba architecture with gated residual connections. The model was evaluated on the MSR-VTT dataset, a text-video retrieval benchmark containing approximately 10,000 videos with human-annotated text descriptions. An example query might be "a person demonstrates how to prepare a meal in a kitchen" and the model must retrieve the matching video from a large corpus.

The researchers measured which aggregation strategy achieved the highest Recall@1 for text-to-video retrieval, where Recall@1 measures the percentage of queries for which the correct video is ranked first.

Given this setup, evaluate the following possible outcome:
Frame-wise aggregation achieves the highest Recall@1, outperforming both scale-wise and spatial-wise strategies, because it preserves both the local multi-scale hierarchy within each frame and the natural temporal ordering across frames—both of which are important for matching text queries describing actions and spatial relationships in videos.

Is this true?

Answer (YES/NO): NO